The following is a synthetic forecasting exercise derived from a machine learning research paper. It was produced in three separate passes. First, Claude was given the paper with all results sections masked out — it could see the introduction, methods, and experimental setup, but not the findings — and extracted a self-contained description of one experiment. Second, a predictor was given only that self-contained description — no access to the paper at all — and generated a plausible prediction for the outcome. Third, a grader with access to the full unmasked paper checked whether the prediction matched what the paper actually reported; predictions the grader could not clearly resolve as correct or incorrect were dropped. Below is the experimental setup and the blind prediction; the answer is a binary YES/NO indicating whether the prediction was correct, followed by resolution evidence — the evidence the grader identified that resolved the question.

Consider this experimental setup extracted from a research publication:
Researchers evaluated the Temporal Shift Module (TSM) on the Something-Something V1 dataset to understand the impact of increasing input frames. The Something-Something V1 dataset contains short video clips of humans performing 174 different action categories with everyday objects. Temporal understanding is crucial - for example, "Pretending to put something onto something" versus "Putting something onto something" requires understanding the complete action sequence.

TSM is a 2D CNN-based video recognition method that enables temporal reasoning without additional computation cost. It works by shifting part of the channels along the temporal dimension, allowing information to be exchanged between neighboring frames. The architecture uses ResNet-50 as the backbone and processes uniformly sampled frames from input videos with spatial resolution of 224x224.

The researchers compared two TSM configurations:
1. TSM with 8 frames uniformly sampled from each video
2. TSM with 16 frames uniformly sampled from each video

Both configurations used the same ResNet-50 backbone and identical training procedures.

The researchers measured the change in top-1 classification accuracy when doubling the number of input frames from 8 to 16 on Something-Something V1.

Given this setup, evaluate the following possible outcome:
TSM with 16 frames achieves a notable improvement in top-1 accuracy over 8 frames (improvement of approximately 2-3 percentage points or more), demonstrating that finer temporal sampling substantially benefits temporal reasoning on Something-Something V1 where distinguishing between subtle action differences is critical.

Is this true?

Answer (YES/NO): NO